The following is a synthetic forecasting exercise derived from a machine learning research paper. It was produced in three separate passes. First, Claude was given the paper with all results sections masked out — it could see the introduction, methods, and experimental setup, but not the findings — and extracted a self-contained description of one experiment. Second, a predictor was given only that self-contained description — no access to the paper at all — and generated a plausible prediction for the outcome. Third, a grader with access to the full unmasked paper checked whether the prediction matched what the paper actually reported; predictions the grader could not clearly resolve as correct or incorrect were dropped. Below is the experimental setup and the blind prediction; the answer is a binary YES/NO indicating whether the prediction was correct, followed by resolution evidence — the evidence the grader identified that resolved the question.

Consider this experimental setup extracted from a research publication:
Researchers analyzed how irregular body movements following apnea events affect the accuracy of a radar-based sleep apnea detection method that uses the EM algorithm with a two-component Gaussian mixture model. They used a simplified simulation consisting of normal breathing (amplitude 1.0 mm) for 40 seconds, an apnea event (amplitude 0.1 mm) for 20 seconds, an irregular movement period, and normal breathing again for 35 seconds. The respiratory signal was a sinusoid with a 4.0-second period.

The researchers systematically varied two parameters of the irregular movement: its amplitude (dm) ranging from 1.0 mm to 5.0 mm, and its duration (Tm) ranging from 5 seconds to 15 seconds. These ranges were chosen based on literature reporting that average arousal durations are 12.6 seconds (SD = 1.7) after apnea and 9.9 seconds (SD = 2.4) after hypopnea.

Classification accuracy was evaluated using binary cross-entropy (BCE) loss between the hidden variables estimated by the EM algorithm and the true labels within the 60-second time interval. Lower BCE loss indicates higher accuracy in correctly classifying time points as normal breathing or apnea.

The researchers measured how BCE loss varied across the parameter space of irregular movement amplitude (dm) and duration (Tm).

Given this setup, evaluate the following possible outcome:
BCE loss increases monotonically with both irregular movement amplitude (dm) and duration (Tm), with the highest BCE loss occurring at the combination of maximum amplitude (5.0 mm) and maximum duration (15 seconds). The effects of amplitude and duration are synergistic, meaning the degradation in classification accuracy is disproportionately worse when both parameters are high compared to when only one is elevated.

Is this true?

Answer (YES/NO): NO